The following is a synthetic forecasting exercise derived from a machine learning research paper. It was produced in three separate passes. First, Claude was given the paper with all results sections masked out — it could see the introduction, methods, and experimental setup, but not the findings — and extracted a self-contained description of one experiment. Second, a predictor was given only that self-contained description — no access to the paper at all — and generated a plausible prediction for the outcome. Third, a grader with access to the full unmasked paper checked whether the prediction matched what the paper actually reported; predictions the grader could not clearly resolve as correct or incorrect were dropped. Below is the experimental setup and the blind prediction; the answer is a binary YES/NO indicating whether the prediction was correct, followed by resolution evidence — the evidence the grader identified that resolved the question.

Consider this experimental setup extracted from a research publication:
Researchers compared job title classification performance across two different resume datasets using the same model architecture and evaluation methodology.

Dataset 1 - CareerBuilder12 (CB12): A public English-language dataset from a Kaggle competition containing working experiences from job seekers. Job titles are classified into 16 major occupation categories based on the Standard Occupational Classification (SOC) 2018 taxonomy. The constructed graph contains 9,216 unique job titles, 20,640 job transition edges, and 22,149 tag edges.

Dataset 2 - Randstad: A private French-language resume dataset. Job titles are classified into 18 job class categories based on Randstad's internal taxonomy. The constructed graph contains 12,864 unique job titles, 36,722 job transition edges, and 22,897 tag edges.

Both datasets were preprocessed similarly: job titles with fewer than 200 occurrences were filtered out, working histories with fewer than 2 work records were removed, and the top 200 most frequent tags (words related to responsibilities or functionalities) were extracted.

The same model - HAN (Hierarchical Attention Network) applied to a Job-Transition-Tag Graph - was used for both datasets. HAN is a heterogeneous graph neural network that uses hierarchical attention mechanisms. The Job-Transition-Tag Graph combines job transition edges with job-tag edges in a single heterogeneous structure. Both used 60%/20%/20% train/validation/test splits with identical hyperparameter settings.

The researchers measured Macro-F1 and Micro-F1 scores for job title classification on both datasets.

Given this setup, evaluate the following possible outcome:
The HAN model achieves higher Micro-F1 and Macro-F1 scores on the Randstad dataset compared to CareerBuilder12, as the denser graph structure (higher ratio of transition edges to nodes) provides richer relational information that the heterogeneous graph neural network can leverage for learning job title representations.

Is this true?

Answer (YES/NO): NO